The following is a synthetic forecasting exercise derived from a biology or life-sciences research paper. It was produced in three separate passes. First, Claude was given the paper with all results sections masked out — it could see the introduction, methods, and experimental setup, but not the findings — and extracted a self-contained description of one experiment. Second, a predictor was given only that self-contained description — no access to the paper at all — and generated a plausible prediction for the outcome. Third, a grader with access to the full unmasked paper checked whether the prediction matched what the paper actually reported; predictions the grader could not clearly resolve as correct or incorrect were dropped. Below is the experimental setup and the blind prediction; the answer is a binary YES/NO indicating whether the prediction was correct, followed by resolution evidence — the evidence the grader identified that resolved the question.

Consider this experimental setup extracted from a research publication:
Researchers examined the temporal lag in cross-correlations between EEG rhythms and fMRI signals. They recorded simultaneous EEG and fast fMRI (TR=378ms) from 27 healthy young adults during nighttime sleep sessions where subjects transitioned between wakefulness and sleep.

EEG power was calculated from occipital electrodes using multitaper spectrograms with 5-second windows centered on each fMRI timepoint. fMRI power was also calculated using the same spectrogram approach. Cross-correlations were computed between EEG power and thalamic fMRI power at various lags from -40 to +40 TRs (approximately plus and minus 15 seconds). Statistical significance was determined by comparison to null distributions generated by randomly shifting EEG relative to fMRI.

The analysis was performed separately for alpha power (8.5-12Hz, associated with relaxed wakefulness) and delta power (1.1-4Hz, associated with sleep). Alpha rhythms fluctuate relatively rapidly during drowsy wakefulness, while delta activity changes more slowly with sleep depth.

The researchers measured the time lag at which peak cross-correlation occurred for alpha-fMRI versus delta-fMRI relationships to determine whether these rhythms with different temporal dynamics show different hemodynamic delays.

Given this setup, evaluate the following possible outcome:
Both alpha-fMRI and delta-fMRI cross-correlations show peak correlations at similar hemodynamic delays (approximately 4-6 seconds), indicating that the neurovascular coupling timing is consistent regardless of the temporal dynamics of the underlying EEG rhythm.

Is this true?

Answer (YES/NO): NO